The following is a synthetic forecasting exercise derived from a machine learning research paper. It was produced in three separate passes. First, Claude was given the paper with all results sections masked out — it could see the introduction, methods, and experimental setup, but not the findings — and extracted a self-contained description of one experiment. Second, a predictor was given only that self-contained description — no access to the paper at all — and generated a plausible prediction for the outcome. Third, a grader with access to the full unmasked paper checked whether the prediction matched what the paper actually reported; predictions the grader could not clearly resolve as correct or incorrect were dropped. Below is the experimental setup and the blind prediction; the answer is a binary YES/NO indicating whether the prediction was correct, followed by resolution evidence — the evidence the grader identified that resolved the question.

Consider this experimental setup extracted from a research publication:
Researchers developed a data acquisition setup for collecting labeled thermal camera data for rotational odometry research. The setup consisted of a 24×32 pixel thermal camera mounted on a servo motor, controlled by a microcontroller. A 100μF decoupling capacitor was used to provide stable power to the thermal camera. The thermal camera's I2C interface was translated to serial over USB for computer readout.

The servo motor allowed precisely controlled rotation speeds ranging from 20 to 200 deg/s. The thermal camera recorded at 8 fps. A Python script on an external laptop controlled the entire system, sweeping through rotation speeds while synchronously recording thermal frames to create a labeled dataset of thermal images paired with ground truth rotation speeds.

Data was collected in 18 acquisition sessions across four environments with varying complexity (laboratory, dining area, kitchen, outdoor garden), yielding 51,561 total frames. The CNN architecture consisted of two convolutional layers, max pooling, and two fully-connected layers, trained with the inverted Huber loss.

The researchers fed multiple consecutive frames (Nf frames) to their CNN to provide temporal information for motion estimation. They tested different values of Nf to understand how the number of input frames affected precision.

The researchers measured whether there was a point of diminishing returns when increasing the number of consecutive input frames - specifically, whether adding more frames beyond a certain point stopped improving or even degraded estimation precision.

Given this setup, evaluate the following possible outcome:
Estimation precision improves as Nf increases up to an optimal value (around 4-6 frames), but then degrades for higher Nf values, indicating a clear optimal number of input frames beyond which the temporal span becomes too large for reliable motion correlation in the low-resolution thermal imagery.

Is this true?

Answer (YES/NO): NO